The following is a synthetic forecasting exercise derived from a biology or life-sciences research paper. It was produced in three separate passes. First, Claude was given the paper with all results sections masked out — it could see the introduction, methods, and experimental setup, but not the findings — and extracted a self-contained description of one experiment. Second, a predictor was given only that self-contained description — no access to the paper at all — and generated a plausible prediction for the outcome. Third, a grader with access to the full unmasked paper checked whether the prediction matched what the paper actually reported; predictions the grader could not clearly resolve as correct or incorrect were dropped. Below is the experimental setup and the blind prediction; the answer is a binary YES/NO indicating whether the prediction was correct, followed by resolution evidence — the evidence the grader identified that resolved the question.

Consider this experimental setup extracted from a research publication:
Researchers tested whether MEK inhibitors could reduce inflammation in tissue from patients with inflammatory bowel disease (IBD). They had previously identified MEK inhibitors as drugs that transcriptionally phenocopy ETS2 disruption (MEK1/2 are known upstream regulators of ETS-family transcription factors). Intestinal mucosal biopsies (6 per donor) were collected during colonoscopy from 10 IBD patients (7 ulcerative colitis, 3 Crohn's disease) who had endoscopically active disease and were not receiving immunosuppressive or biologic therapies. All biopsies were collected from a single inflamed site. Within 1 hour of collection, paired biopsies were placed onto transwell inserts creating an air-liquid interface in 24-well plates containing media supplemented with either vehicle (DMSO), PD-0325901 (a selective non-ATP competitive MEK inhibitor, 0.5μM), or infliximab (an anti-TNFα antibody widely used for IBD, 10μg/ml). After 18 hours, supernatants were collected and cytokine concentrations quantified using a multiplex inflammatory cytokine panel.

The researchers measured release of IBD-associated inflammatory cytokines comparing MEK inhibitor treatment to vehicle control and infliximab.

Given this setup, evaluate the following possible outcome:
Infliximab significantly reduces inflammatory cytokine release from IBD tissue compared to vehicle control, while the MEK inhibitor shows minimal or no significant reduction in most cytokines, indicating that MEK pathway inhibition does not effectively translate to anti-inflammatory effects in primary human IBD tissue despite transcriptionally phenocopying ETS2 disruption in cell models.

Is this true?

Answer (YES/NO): NO